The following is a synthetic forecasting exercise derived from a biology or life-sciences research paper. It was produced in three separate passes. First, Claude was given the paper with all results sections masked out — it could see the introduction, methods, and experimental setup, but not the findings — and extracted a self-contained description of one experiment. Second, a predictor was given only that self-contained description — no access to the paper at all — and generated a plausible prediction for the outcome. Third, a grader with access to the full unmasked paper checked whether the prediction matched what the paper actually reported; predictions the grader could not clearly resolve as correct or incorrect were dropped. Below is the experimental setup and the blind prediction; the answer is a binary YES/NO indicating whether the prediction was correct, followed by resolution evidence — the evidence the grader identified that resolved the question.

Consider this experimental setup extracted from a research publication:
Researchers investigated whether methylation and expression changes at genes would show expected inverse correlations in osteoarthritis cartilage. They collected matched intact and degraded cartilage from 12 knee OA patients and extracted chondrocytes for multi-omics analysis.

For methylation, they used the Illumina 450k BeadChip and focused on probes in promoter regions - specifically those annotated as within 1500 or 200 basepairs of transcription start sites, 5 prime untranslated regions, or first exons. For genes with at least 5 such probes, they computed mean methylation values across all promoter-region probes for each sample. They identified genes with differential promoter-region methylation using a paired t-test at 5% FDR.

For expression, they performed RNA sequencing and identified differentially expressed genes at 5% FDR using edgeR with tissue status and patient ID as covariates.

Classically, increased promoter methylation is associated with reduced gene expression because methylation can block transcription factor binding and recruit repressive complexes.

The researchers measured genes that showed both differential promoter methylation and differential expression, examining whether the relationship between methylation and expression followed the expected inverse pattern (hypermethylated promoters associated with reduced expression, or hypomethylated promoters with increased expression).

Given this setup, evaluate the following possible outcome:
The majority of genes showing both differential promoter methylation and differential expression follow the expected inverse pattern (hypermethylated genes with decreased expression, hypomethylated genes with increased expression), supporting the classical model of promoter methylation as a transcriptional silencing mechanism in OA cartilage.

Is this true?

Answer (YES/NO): YES